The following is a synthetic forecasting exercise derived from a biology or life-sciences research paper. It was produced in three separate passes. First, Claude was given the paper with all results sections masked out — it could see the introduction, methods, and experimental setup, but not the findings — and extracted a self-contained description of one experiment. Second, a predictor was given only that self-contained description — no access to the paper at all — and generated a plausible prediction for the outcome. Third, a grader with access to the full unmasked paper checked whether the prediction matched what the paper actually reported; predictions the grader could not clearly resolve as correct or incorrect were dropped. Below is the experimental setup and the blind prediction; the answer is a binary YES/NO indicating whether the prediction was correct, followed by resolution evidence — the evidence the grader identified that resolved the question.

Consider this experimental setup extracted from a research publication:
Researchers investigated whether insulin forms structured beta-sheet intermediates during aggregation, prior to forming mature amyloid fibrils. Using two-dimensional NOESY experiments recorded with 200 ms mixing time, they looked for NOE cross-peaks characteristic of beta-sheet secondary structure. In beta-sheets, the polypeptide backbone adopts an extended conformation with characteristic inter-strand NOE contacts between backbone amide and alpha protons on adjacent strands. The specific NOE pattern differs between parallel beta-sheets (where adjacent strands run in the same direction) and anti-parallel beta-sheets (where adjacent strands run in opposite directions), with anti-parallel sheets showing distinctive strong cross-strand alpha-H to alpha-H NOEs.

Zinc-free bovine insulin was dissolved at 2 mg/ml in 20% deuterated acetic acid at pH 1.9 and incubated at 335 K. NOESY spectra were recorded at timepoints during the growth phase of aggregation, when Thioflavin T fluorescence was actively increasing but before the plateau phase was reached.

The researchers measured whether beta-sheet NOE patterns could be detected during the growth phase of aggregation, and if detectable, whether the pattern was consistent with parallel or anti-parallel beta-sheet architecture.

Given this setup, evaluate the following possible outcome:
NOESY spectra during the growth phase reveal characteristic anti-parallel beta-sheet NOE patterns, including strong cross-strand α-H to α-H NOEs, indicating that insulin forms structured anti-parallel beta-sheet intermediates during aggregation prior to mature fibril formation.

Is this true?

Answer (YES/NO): NO